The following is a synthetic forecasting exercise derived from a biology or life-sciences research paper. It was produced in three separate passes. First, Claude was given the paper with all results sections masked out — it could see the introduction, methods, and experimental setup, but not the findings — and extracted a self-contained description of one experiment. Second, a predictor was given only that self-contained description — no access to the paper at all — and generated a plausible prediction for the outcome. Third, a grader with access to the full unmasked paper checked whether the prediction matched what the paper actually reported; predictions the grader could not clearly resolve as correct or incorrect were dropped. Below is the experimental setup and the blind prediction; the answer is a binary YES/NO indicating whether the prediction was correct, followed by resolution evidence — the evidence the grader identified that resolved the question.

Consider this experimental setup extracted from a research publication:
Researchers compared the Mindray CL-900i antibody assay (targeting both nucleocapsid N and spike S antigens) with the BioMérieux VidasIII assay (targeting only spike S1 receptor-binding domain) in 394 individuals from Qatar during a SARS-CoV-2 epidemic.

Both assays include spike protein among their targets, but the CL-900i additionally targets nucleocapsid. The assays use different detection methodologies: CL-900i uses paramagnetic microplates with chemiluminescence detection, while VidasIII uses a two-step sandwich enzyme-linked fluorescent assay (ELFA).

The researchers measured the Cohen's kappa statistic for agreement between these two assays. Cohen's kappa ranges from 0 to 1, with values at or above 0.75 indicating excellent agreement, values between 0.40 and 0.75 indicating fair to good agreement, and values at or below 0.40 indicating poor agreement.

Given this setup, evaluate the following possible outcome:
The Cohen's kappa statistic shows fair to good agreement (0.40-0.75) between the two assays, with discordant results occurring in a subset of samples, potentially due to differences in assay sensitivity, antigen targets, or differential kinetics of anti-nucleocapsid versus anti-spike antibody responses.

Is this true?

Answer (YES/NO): NO